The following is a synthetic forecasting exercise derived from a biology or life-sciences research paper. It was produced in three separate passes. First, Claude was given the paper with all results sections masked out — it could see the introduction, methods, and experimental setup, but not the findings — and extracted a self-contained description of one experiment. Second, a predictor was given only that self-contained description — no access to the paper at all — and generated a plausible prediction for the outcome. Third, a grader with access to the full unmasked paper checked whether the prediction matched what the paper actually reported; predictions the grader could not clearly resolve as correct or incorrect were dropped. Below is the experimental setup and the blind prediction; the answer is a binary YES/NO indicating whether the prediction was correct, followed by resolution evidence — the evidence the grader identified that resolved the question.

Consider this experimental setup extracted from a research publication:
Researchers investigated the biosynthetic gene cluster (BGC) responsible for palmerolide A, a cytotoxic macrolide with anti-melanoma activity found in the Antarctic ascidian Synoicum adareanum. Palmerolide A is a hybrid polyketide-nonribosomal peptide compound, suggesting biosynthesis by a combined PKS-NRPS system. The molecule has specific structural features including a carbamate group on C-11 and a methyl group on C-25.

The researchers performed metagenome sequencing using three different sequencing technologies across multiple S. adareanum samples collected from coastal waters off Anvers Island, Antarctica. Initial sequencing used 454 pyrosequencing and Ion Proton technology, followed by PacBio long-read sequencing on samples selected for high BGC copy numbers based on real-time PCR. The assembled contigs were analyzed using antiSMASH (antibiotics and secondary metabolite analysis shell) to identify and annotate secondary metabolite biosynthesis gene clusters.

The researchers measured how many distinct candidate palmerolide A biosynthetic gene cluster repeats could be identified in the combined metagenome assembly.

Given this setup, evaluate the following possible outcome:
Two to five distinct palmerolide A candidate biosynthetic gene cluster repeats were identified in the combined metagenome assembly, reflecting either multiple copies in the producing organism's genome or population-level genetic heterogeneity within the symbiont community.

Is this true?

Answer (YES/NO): YES